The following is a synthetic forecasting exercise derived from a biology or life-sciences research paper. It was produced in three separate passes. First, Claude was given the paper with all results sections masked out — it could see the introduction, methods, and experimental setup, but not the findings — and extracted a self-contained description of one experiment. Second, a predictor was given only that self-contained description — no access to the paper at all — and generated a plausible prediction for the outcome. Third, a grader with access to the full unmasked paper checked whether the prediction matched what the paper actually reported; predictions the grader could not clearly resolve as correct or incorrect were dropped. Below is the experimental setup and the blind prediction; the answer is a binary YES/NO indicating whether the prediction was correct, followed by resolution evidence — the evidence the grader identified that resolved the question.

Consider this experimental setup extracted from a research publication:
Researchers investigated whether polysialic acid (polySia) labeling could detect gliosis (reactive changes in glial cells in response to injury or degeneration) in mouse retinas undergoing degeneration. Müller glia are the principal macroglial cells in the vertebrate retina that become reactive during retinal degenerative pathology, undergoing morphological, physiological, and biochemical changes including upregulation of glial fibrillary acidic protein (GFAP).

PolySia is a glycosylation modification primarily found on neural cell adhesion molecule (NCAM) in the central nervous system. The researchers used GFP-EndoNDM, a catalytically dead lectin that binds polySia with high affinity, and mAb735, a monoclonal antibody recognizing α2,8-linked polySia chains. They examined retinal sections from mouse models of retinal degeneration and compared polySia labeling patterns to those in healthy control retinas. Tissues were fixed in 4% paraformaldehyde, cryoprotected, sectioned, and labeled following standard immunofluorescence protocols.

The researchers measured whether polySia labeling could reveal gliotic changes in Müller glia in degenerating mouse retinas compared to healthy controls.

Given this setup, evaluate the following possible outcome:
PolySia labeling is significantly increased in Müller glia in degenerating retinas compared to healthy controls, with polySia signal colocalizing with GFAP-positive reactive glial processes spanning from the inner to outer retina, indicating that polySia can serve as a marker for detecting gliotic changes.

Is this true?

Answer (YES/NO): NO